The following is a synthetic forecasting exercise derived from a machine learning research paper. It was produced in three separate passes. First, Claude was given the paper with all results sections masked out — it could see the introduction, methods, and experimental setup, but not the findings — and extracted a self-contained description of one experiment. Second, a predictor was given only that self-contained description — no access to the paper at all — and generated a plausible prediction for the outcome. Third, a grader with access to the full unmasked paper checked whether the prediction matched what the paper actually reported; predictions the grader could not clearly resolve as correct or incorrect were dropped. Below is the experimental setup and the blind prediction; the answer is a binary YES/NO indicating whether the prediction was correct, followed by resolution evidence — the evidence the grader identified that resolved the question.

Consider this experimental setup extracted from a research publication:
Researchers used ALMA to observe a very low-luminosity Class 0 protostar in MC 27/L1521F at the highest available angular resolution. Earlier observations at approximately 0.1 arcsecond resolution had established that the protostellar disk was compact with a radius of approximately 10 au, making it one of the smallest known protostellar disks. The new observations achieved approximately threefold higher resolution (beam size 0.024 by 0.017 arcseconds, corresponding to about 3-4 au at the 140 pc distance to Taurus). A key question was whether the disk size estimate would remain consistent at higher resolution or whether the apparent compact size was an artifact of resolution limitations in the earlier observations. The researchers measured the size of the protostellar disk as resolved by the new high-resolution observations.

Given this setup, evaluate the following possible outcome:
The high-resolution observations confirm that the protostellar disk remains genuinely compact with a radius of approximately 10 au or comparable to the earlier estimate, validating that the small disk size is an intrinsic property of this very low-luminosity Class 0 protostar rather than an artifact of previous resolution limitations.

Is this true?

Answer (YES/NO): YES